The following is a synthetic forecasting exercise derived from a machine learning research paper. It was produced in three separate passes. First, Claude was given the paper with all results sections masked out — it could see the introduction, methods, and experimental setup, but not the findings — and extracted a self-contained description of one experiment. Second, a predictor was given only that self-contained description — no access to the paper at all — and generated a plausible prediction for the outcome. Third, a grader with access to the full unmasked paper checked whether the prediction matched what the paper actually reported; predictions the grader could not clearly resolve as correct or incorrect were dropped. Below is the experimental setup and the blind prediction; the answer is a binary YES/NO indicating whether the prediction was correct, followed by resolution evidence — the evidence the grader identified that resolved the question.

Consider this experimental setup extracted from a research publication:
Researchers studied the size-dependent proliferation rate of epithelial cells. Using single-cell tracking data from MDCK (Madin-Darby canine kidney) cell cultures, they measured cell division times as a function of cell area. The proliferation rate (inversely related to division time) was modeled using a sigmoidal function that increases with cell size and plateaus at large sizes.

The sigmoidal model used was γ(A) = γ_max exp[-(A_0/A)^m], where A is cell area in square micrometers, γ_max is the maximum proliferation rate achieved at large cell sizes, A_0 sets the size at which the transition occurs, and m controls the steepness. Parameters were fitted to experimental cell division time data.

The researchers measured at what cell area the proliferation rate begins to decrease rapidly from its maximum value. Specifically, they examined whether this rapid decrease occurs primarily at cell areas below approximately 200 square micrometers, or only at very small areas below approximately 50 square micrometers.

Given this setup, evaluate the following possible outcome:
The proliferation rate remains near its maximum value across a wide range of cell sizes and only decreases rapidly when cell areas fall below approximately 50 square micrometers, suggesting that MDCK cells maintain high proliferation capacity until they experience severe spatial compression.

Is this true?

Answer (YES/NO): NO